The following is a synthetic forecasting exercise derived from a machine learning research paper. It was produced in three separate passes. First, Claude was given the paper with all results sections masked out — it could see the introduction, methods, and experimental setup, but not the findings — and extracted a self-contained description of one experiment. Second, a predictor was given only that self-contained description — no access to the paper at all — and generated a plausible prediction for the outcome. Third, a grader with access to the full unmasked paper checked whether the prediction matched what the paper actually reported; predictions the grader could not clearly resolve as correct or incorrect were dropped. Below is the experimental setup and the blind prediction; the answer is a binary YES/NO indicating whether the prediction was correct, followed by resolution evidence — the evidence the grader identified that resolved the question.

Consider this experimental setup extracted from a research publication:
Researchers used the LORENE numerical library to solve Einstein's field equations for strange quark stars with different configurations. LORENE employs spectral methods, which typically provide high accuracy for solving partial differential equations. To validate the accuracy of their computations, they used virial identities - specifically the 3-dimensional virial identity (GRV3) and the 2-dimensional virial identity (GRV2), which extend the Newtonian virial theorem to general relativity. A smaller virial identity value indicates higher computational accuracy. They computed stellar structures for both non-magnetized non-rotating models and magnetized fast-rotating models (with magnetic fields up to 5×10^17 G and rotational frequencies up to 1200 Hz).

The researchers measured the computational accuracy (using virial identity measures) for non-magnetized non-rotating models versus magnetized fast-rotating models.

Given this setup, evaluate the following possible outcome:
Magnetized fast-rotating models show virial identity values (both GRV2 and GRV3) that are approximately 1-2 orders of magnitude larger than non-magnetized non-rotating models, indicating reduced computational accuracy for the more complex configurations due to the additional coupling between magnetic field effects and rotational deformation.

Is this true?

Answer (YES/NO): NO